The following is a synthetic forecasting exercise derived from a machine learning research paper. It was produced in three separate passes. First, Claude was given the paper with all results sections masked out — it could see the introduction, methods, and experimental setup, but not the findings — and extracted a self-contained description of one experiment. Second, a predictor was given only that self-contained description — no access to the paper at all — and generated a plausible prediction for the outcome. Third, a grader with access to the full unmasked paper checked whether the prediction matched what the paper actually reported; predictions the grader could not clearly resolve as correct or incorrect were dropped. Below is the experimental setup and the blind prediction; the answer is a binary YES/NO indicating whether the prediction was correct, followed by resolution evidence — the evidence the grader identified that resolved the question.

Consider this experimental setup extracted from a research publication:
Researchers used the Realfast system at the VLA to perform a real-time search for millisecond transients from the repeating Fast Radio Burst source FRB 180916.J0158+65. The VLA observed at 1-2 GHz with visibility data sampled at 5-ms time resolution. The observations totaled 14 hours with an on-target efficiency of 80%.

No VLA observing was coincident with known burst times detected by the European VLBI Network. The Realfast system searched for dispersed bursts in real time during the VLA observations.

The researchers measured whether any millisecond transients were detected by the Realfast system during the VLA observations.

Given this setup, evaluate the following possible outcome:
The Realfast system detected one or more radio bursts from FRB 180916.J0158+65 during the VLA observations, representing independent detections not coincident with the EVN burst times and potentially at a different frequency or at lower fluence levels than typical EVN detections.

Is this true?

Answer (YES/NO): NO